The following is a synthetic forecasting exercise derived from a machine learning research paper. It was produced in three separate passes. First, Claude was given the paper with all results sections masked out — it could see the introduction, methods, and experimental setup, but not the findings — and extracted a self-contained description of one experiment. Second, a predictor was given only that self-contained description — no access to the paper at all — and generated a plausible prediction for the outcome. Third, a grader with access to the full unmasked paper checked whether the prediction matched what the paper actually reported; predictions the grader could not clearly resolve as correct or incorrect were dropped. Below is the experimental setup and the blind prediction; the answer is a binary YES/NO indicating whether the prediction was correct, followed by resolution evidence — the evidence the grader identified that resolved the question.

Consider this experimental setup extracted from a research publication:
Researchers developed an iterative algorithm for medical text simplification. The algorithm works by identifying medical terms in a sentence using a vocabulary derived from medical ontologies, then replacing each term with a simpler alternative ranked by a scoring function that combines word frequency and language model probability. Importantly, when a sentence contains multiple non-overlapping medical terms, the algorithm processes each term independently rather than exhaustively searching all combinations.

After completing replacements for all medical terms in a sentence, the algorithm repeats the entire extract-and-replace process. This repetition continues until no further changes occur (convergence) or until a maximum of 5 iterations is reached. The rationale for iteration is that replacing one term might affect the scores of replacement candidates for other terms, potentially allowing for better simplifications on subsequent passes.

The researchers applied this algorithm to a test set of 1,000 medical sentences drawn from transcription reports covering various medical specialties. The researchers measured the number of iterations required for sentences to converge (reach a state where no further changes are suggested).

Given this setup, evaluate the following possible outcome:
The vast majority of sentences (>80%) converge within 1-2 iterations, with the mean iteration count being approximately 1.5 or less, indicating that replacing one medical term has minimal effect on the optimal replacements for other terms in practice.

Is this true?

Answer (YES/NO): YES